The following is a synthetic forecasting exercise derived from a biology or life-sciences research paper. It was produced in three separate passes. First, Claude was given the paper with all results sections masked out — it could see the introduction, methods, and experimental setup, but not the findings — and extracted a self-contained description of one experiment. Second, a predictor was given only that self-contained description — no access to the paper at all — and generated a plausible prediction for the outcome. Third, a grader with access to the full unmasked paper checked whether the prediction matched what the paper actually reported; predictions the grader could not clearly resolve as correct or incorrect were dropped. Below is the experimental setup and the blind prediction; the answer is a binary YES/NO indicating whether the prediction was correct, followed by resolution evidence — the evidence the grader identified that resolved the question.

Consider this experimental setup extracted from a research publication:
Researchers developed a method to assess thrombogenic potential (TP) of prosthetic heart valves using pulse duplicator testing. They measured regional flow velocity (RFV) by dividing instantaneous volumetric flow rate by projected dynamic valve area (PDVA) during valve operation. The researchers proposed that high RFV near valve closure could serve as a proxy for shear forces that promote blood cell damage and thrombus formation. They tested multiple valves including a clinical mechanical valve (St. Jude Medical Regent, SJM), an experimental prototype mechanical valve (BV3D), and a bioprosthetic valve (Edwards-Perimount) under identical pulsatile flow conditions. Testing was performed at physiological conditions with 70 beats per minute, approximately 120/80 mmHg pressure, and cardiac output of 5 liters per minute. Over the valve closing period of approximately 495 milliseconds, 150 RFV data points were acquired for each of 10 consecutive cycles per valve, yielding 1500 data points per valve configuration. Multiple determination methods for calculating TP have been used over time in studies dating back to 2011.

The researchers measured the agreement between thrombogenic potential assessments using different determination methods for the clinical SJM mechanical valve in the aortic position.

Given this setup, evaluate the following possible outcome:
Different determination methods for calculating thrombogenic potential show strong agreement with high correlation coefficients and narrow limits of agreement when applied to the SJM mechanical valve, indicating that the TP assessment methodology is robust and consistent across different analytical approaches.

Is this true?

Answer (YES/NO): NO